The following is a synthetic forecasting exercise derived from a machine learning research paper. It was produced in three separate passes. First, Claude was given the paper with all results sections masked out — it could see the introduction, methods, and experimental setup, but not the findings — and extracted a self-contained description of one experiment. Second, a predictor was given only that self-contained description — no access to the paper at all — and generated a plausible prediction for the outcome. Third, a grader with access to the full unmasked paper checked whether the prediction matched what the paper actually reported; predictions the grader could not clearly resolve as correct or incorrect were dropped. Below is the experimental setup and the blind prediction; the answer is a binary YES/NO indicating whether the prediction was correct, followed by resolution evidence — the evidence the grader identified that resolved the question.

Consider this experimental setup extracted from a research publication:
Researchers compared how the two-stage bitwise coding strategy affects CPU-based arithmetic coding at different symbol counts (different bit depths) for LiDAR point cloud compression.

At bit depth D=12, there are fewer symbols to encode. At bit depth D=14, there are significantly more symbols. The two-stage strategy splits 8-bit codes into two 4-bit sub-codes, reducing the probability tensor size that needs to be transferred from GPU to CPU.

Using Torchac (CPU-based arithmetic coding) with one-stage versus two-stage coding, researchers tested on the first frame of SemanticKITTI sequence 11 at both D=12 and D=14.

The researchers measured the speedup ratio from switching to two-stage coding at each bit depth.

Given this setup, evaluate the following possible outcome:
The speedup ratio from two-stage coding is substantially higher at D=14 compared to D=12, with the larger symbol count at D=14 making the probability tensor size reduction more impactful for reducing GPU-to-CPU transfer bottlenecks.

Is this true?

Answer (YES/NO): YES